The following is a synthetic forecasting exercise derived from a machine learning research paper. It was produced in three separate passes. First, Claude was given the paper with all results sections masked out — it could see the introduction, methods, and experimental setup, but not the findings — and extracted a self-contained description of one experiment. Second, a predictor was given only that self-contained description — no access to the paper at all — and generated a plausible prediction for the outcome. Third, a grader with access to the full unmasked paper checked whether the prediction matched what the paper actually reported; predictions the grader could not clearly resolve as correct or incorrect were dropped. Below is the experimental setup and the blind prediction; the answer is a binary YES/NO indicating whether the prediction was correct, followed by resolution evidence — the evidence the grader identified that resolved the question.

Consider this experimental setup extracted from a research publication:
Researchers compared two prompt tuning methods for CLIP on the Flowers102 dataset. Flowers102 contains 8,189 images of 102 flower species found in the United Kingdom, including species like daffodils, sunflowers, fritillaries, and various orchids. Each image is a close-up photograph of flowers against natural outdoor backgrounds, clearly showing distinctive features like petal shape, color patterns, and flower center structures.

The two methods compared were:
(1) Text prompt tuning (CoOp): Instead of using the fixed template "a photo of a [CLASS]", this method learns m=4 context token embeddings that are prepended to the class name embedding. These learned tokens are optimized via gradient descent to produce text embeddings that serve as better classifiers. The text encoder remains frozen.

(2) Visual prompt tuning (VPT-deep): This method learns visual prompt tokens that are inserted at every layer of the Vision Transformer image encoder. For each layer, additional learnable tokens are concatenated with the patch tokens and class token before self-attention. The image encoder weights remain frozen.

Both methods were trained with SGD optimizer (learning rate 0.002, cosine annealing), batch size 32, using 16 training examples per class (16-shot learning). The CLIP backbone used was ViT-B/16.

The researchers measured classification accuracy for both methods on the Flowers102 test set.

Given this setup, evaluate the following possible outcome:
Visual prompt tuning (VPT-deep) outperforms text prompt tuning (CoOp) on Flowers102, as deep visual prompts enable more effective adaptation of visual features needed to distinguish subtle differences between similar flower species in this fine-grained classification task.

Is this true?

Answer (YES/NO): NO